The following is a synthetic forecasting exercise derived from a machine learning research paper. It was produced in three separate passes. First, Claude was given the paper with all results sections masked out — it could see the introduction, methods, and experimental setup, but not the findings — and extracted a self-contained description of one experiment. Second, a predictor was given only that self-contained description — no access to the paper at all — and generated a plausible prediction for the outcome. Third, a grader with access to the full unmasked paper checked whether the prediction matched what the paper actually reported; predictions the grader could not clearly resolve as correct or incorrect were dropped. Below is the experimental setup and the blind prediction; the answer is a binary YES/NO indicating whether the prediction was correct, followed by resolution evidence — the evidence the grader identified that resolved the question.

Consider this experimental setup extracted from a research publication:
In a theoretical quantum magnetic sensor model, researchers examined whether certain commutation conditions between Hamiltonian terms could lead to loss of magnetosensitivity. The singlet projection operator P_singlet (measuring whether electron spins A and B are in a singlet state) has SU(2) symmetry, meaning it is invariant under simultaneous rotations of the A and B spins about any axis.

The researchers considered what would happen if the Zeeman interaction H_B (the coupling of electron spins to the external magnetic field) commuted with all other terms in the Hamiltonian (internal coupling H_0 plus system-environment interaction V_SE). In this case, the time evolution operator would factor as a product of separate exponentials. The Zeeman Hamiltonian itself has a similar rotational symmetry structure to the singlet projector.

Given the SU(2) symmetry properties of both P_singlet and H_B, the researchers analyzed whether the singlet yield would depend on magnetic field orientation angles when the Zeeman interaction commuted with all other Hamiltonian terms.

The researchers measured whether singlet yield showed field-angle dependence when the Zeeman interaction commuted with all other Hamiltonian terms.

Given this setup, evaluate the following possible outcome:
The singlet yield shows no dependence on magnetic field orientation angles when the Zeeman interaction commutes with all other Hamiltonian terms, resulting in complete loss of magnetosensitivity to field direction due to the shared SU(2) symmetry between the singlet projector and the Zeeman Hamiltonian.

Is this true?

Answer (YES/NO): YES